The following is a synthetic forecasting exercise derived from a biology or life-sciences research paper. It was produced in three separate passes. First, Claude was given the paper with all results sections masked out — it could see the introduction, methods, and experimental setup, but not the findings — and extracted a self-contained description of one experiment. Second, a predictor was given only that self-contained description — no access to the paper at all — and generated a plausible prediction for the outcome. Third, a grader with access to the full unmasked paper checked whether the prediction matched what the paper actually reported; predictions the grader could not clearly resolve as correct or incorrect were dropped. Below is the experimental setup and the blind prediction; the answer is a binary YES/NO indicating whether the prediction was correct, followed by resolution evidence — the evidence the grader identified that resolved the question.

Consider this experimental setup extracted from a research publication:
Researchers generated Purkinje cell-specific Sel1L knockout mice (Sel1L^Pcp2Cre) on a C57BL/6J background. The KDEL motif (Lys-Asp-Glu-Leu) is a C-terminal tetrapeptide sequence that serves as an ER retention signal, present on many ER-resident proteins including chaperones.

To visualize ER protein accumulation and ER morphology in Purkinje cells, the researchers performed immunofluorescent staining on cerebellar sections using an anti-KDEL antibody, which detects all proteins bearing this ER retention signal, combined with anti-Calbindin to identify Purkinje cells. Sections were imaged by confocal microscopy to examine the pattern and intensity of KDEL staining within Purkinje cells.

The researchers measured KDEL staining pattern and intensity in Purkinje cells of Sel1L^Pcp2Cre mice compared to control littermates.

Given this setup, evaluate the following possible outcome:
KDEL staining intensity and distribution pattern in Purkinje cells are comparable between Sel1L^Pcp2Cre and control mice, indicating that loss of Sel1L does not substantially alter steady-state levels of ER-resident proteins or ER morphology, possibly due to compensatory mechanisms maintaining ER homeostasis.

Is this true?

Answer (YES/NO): NO